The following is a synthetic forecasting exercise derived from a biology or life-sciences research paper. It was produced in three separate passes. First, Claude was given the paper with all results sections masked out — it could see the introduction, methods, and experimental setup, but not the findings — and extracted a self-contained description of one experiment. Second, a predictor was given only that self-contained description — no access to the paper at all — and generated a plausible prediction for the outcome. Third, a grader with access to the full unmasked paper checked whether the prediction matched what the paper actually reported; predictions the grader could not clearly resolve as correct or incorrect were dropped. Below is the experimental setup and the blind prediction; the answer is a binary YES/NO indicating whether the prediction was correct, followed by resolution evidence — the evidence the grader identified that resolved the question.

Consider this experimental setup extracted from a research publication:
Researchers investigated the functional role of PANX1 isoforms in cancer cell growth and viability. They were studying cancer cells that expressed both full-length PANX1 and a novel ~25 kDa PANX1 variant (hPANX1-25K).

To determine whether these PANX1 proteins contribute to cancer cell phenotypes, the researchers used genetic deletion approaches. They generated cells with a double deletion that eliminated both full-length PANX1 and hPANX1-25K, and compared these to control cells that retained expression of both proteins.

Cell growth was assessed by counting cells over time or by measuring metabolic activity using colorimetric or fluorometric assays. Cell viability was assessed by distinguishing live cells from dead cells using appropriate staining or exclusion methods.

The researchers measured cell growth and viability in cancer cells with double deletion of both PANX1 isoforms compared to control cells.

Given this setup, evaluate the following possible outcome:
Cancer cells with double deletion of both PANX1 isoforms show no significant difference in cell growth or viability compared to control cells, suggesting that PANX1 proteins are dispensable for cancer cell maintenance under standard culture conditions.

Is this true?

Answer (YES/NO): NO